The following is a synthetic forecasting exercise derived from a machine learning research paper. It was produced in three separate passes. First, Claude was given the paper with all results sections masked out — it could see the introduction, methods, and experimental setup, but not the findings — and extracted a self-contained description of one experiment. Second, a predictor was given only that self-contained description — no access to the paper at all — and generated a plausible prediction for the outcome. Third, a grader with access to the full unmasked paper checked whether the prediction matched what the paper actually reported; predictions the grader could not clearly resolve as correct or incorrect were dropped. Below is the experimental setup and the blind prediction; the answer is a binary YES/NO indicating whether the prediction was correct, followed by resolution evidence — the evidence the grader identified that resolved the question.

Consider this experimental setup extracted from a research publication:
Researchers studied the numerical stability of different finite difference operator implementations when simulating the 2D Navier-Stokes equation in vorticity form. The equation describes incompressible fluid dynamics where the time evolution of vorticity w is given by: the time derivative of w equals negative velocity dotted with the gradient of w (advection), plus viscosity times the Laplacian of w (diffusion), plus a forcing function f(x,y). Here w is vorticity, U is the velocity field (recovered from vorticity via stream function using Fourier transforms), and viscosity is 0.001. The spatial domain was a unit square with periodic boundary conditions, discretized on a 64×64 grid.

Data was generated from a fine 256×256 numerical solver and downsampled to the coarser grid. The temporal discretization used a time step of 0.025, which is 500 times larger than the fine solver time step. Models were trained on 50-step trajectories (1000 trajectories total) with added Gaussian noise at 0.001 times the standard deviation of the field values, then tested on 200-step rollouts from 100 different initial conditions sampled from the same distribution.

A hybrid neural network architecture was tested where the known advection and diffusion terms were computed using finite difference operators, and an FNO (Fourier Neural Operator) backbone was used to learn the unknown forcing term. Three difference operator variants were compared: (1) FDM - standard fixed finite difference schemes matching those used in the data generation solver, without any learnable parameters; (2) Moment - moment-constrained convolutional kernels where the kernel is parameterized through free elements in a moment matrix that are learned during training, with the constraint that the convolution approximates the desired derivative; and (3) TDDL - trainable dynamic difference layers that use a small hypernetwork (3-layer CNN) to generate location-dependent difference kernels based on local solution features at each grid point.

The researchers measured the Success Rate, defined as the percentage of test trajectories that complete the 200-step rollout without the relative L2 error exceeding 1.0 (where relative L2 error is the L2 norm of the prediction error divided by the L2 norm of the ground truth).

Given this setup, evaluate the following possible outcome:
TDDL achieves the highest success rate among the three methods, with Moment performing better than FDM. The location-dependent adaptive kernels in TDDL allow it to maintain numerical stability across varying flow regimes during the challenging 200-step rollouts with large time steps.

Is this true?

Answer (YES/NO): YES